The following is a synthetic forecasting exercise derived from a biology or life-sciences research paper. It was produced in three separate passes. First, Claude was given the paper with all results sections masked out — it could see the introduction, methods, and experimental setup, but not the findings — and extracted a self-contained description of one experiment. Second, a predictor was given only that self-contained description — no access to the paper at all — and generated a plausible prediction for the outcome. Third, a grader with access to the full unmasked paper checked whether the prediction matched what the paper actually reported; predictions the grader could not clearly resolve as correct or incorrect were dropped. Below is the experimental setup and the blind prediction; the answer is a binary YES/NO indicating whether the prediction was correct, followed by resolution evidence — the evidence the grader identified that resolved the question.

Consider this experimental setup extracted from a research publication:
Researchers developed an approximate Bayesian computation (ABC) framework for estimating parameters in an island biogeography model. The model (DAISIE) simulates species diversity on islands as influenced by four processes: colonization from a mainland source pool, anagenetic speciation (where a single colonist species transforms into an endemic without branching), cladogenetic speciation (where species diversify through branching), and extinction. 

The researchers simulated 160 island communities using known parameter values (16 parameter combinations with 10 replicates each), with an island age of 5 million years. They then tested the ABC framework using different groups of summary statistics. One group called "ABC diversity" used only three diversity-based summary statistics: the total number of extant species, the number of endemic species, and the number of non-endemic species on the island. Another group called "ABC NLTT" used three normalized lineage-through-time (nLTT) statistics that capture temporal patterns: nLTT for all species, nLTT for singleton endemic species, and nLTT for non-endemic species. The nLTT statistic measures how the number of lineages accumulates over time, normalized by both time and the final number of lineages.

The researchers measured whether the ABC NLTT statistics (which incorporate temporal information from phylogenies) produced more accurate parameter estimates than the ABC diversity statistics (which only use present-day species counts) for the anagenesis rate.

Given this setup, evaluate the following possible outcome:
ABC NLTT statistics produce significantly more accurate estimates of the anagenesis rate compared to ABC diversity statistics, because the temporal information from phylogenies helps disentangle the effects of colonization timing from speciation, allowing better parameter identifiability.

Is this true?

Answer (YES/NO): YES